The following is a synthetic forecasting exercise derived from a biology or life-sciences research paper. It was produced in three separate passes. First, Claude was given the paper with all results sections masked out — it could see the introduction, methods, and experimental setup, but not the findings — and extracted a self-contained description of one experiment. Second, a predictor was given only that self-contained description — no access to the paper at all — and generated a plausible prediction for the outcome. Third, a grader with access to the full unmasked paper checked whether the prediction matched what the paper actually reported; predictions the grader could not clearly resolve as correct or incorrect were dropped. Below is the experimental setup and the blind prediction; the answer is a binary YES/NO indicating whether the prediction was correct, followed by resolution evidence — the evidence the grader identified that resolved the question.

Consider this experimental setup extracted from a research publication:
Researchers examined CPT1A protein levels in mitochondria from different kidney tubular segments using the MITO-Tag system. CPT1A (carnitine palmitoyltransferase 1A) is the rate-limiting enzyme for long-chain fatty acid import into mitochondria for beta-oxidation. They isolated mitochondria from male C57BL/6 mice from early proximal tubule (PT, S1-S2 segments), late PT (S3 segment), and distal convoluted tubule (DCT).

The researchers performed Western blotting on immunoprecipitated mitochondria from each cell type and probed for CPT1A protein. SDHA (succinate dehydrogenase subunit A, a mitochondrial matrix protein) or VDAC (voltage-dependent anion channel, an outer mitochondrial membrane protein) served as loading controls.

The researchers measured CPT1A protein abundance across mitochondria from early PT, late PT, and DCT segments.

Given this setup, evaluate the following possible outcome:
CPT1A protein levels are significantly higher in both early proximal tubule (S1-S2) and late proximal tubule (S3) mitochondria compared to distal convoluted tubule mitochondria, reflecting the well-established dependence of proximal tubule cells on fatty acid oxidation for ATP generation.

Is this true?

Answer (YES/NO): NO